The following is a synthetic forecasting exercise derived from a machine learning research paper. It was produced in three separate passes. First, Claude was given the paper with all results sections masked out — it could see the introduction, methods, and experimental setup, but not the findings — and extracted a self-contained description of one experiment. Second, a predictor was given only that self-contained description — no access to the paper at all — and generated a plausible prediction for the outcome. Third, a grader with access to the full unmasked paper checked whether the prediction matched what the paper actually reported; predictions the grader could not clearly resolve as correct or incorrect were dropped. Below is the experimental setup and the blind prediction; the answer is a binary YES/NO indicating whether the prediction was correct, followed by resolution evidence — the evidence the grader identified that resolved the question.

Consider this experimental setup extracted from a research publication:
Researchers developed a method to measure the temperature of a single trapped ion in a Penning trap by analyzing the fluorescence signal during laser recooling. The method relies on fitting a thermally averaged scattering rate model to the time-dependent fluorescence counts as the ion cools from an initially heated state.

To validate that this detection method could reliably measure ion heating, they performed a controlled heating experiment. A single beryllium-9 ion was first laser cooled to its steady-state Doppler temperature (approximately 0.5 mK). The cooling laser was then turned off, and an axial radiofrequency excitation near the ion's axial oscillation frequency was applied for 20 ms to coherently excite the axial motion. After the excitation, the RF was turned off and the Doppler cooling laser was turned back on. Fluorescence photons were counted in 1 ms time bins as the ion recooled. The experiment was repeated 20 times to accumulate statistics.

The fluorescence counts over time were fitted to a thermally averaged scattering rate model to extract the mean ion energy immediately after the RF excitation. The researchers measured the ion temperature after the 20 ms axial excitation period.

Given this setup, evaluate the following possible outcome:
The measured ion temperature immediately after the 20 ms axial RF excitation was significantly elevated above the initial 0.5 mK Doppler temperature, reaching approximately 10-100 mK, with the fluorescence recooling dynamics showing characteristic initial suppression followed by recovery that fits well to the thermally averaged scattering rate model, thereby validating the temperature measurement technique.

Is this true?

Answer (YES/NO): NO